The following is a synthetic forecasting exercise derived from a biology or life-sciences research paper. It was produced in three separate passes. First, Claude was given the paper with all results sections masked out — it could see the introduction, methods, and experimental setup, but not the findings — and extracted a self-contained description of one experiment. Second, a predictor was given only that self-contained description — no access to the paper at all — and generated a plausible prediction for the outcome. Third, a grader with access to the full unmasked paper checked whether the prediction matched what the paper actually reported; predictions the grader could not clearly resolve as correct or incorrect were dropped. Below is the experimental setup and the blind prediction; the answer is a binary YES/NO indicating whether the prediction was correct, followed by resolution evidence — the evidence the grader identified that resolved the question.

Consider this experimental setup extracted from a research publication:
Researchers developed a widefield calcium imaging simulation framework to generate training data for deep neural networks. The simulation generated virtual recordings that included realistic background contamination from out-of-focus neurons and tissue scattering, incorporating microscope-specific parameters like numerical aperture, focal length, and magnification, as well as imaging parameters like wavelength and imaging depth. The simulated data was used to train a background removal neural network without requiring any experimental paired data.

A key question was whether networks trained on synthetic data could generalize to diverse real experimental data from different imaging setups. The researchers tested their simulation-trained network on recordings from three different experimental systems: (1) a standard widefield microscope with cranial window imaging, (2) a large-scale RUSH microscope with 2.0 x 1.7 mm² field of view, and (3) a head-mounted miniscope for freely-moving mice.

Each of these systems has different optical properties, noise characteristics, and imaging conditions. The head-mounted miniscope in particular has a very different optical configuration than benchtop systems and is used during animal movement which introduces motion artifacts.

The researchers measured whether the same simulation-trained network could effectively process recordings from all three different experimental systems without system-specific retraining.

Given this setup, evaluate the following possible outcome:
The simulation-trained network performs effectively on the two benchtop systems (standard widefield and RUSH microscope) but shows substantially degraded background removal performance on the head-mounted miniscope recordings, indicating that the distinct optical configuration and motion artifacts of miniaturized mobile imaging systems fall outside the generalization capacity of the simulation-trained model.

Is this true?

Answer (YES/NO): NO